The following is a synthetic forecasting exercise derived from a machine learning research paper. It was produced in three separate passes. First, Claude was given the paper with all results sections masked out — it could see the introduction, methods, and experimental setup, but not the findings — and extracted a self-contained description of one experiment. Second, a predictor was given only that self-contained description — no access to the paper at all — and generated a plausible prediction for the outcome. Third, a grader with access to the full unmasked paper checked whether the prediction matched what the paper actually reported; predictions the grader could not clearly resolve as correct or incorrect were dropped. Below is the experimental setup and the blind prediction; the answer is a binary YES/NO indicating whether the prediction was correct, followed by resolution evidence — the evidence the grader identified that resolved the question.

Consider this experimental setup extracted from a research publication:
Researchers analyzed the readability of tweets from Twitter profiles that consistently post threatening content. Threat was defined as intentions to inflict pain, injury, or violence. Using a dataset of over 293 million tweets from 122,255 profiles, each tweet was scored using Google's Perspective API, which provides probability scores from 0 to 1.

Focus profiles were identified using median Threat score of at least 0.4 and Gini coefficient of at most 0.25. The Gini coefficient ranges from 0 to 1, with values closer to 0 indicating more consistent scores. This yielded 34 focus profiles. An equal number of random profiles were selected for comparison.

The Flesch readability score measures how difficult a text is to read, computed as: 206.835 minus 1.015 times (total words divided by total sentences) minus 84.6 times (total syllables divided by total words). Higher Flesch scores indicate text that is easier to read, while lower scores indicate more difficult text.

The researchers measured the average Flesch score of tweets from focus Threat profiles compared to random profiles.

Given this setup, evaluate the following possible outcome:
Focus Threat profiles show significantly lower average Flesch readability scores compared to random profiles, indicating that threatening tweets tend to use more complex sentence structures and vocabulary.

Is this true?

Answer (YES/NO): NO